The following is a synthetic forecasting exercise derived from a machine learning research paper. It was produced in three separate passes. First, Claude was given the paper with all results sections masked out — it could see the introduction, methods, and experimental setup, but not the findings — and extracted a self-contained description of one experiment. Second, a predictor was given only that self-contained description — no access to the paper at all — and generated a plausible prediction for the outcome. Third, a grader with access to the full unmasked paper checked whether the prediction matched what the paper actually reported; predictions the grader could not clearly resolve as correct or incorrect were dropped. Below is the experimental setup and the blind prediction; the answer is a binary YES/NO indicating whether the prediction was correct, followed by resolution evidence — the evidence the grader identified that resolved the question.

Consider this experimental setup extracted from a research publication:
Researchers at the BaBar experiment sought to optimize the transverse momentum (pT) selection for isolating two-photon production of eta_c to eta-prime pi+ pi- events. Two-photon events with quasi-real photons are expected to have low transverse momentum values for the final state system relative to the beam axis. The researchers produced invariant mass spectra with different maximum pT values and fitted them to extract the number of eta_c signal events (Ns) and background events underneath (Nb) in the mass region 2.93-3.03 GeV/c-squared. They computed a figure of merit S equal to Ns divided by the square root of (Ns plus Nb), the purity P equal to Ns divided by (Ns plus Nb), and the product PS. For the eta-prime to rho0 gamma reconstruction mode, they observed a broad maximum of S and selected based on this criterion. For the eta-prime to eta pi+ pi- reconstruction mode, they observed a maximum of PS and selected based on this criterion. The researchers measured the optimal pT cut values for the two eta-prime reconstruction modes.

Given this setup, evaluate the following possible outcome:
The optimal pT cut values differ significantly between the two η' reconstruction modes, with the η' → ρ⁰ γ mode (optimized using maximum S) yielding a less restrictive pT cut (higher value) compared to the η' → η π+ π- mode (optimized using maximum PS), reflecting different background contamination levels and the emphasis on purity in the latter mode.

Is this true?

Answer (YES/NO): NO